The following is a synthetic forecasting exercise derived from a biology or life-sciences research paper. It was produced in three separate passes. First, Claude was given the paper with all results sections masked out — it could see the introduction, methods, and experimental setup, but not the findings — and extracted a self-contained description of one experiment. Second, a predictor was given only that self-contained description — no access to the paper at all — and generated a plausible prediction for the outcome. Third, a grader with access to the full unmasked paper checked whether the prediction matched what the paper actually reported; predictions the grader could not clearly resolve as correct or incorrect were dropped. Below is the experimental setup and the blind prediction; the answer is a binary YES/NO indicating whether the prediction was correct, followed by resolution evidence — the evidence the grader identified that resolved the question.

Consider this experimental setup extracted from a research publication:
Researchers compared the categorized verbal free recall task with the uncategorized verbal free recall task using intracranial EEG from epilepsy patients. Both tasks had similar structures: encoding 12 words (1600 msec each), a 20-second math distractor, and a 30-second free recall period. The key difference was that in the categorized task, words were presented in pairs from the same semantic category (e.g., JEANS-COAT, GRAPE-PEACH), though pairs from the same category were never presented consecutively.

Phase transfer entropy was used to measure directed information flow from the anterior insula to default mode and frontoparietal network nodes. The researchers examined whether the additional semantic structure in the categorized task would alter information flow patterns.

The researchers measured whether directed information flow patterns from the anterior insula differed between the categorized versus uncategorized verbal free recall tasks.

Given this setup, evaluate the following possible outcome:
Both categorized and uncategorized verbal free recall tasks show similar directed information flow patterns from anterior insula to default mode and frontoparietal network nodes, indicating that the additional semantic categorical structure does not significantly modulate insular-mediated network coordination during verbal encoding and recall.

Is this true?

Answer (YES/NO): YES